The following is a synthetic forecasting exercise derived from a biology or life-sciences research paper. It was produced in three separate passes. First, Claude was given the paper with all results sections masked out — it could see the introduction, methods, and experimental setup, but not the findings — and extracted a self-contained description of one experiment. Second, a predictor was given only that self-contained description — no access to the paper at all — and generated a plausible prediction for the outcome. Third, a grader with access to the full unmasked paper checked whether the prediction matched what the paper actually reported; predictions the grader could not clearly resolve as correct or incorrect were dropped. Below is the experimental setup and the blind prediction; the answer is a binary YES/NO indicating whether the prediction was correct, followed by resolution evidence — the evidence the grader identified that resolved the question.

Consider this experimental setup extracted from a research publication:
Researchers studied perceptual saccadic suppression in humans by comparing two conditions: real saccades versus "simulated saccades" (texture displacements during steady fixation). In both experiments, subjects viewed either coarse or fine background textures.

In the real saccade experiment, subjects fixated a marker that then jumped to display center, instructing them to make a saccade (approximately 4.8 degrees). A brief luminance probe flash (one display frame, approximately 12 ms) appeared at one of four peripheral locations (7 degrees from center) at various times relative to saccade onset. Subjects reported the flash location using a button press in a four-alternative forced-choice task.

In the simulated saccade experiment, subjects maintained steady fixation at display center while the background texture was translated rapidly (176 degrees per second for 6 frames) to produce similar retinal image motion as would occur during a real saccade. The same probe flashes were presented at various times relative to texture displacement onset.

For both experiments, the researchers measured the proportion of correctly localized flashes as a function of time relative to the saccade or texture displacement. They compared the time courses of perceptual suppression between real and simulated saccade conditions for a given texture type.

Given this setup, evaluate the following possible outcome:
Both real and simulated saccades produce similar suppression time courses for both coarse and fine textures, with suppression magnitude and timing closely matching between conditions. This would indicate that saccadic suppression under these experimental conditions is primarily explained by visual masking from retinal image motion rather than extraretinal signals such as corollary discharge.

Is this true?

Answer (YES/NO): NO